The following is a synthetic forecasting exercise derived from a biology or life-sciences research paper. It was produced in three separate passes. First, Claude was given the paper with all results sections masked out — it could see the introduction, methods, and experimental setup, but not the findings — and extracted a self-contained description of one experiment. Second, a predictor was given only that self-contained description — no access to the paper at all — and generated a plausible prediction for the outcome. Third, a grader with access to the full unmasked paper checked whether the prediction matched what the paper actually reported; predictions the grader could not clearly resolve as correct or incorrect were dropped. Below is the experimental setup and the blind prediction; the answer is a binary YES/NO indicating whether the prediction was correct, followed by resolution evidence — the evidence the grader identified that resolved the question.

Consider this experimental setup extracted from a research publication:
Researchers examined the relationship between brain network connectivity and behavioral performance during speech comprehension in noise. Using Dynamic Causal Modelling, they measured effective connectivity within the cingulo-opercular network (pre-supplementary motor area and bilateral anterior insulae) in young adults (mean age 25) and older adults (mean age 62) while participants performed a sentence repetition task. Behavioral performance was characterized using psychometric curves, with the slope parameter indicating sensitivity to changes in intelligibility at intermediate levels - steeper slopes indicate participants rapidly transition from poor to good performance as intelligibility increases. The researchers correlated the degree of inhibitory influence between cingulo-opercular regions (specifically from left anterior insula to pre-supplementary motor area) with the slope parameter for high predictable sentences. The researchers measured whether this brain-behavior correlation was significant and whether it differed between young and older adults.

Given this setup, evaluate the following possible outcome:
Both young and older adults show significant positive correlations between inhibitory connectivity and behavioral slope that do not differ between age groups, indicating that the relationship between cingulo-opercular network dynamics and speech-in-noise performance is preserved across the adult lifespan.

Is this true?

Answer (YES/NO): NO